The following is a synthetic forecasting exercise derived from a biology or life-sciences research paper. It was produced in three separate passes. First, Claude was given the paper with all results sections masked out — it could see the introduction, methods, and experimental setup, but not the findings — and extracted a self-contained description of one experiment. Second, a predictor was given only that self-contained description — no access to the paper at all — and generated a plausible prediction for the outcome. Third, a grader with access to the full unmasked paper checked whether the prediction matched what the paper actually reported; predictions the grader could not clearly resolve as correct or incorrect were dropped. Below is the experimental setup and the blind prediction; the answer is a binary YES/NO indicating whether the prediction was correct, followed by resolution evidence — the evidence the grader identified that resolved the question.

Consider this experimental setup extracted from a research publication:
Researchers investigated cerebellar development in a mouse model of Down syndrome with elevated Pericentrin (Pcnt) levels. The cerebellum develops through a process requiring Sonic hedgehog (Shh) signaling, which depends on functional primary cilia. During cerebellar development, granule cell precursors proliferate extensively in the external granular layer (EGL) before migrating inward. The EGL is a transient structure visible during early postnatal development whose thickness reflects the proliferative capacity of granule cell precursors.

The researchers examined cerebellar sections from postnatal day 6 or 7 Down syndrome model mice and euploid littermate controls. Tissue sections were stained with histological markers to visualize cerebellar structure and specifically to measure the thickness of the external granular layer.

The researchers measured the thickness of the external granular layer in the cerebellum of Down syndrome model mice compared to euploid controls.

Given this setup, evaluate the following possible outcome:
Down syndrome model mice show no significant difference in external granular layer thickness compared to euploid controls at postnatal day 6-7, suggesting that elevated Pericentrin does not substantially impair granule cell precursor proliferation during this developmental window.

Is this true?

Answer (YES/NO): NO